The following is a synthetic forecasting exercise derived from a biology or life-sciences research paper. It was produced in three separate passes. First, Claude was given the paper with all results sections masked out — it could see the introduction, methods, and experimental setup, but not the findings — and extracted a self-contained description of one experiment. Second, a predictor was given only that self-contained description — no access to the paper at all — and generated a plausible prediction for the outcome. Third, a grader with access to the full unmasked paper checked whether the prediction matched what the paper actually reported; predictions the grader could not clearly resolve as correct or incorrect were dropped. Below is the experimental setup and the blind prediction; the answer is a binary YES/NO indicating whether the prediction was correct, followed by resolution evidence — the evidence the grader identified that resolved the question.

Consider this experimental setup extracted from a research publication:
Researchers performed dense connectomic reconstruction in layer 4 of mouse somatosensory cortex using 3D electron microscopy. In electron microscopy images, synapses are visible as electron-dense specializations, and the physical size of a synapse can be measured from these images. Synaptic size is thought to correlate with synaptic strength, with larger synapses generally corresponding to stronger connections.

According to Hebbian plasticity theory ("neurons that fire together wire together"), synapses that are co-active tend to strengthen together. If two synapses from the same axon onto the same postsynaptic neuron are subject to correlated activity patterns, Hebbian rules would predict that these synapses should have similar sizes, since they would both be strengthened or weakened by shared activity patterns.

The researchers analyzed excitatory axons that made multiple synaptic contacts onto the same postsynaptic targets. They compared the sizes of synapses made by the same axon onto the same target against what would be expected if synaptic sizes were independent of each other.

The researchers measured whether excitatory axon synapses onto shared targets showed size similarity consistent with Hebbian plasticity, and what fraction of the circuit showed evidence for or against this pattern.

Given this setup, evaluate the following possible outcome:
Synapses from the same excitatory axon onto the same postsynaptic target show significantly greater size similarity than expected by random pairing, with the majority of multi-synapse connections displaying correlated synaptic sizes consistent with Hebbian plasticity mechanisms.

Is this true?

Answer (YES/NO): NO